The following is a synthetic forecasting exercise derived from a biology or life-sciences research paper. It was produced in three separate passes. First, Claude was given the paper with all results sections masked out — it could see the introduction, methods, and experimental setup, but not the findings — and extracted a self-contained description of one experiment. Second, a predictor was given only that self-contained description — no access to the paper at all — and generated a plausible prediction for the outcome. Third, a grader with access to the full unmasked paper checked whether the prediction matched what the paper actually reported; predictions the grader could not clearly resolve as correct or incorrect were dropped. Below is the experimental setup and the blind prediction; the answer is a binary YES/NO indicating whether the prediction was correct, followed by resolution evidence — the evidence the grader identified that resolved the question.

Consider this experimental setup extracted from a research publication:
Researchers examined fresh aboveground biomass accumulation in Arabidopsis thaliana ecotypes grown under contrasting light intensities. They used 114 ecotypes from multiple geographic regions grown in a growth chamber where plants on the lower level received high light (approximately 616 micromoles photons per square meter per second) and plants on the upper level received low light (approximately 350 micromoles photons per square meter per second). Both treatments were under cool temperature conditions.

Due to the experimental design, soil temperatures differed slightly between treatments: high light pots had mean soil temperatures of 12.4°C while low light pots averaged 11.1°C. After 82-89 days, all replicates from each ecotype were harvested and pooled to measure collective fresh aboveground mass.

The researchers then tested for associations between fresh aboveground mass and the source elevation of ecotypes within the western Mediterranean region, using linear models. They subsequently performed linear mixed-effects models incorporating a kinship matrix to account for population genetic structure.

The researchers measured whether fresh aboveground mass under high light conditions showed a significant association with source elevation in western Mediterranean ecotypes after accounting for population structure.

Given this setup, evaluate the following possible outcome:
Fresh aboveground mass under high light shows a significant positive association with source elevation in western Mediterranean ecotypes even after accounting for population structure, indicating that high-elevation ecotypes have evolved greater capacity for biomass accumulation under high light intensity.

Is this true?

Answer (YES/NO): YES